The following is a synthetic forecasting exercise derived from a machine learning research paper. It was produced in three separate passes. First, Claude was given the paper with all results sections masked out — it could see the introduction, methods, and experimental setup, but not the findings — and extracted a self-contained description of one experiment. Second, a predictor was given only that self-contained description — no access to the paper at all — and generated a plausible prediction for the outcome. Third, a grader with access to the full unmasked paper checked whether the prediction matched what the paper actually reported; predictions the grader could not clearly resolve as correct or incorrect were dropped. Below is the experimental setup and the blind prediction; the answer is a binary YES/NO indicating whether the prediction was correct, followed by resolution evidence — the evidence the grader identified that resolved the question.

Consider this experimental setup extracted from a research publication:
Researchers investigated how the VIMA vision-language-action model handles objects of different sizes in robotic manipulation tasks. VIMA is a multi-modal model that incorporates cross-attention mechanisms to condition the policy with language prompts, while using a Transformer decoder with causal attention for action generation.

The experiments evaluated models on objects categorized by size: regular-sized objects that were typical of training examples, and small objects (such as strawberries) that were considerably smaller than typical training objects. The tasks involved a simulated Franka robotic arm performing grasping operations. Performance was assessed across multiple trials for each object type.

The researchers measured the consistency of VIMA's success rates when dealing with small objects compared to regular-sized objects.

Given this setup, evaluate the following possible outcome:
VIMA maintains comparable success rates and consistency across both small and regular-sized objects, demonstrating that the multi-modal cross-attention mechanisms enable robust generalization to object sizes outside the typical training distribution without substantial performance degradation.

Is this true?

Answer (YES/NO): NO